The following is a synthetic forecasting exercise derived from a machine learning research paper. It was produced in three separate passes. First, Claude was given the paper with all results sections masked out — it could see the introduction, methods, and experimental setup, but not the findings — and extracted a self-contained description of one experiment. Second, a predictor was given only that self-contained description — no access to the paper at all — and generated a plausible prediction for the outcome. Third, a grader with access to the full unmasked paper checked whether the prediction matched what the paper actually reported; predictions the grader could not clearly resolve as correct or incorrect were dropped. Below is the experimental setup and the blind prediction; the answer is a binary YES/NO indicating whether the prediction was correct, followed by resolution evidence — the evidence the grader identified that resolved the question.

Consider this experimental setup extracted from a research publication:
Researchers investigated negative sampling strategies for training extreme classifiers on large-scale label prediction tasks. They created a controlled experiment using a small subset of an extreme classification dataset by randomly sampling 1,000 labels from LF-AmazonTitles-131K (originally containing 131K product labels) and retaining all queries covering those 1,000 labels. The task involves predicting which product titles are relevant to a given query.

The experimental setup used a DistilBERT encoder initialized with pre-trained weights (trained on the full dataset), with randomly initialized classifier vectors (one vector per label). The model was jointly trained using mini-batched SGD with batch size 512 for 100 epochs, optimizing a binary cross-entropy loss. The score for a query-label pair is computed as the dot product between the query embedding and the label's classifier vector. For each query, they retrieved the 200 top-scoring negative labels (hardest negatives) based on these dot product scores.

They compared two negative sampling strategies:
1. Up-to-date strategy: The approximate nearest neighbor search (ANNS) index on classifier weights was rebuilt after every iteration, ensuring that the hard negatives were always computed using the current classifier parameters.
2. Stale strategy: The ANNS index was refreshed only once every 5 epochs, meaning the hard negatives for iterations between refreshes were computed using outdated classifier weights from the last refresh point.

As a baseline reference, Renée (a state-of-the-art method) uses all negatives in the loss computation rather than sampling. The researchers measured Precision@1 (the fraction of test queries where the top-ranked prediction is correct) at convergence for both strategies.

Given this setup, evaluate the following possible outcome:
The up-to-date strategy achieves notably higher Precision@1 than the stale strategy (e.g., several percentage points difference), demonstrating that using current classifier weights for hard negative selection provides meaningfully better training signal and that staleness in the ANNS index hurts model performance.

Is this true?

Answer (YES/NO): YES